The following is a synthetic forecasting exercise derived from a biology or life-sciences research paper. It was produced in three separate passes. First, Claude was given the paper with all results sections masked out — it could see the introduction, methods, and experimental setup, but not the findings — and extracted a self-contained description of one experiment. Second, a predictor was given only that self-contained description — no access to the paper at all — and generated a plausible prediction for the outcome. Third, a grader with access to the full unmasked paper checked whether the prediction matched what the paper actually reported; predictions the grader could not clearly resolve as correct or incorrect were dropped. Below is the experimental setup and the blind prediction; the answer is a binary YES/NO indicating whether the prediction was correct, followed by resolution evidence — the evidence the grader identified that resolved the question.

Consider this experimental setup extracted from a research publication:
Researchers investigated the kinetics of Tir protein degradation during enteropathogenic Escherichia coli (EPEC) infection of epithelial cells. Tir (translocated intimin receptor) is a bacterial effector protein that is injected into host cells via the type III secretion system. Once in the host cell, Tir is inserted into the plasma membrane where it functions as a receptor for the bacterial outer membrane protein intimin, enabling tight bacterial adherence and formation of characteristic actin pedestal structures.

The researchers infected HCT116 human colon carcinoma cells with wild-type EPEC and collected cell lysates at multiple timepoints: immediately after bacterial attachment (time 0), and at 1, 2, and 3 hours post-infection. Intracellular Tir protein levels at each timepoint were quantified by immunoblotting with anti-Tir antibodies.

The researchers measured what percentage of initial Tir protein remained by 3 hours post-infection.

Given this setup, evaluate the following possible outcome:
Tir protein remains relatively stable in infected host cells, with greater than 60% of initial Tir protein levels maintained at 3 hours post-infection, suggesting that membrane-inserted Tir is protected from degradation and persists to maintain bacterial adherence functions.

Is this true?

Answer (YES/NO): NO